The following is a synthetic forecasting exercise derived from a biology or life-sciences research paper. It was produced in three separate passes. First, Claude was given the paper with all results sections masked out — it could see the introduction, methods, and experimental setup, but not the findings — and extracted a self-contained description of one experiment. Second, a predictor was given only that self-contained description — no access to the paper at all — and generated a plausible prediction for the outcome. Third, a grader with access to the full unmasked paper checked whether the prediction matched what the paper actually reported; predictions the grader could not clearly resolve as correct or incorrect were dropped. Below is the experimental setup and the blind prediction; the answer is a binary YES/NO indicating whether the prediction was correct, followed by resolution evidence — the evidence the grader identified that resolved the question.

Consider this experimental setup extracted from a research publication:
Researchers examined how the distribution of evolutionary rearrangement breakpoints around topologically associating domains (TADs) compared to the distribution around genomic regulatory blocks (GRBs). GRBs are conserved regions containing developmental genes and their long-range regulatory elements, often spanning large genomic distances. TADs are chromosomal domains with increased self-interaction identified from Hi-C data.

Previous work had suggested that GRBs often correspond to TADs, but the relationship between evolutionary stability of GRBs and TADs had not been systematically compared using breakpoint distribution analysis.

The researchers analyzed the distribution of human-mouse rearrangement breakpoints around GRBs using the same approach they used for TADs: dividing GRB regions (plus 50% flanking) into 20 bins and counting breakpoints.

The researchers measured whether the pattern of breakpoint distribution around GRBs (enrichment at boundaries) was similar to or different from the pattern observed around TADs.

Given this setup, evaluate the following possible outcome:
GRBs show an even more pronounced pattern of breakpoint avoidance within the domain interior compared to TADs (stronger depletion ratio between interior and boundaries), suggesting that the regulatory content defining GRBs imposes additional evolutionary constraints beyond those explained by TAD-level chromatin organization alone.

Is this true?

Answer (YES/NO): NO